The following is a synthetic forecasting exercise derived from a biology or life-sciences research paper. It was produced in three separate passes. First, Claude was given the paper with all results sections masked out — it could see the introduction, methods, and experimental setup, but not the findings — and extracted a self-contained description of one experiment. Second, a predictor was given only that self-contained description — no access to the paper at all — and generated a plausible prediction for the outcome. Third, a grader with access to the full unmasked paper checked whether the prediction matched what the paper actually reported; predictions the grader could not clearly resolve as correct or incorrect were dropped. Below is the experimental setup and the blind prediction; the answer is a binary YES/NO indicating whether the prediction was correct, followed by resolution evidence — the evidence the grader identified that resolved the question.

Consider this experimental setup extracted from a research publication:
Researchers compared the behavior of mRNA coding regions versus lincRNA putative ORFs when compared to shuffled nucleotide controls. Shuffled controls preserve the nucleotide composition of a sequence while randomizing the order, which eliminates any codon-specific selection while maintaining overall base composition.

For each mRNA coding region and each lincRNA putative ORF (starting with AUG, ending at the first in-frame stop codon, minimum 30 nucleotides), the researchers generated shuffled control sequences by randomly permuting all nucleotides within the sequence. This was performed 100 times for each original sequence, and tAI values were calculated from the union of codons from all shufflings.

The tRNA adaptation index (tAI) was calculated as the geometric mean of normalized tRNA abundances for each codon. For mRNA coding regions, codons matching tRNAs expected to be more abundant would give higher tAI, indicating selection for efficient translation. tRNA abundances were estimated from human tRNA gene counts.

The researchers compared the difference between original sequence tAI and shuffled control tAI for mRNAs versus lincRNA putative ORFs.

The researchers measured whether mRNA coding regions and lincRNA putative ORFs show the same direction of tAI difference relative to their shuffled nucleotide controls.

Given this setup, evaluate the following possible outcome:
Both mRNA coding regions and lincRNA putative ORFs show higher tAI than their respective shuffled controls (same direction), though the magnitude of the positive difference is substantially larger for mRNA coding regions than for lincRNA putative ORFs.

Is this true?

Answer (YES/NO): YES